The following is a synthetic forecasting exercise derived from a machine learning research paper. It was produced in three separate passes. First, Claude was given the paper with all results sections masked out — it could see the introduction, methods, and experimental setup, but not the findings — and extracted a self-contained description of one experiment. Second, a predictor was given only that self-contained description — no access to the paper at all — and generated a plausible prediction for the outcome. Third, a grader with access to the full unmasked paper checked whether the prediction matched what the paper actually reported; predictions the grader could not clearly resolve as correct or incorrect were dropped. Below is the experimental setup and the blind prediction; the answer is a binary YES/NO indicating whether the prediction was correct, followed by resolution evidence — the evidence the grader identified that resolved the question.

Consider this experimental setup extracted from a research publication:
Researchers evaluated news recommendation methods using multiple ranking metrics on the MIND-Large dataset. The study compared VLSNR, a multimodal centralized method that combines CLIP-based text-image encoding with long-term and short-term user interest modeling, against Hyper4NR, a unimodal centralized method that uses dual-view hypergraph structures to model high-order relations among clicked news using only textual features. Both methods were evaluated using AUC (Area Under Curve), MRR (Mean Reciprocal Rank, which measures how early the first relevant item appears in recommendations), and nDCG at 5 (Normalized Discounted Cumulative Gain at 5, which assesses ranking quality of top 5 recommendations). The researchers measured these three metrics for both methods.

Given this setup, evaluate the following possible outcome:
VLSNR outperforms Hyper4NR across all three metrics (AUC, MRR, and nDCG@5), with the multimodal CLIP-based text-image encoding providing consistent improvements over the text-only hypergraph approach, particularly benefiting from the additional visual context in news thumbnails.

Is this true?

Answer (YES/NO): NO